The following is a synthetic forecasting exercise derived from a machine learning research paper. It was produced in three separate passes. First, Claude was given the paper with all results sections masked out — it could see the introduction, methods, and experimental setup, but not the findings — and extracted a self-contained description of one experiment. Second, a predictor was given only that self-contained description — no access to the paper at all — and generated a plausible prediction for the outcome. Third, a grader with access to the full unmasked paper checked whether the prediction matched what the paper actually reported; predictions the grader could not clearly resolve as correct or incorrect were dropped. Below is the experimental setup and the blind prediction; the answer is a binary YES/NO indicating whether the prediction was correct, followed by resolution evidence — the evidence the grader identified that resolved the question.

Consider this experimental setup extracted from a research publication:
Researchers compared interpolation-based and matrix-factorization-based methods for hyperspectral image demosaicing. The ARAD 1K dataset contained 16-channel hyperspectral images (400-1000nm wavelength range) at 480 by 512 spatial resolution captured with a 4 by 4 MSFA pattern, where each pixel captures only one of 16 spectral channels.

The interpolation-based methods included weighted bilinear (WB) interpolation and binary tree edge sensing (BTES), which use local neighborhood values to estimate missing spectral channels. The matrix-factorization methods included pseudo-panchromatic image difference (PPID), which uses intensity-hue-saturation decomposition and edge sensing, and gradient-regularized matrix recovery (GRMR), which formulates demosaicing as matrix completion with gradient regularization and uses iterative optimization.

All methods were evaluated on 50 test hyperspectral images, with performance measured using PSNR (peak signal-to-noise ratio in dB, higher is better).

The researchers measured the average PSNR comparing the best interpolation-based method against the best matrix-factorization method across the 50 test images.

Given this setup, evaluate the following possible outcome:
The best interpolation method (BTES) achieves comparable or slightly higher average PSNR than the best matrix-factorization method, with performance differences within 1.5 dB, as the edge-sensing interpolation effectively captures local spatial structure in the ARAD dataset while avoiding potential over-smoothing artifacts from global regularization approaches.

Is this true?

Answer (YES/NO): NO